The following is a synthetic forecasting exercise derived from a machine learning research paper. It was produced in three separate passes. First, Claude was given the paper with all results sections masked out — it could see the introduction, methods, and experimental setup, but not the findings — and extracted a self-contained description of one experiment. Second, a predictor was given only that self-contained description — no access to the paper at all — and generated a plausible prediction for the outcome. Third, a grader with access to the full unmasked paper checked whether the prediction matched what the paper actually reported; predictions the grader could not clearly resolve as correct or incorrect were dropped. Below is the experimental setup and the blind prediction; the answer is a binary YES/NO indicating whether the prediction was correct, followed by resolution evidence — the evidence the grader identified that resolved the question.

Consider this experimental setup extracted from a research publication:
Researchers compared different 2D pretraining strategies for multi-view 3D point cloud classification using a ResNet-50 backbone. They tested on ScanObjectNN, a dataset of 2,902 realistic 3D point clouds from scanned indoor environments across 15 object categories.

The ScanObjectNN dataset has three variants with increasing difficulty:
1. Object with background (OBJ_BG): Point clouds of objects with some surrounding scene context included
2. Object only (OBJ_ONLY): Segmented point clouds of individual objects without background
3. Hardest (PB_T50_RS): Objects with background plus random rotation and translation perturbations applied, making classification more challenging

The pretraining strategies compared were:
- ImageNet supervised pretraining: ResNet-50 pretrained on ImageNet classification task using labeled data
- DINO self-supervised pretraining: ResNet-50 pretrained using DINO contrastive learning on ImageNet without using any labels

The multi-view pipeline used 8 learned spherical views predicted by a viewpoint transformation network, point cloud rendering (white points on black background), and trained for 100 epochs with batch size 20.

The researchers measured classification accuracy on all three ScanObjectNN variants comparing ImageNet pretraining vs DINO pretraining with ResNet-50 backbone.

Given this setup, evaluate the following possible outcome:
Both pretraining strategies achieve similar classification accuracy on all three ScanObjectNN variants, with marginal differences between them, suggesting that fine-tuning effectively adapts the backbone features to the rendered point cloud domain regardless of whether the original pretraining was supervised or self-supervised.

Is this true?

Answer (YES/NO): NO